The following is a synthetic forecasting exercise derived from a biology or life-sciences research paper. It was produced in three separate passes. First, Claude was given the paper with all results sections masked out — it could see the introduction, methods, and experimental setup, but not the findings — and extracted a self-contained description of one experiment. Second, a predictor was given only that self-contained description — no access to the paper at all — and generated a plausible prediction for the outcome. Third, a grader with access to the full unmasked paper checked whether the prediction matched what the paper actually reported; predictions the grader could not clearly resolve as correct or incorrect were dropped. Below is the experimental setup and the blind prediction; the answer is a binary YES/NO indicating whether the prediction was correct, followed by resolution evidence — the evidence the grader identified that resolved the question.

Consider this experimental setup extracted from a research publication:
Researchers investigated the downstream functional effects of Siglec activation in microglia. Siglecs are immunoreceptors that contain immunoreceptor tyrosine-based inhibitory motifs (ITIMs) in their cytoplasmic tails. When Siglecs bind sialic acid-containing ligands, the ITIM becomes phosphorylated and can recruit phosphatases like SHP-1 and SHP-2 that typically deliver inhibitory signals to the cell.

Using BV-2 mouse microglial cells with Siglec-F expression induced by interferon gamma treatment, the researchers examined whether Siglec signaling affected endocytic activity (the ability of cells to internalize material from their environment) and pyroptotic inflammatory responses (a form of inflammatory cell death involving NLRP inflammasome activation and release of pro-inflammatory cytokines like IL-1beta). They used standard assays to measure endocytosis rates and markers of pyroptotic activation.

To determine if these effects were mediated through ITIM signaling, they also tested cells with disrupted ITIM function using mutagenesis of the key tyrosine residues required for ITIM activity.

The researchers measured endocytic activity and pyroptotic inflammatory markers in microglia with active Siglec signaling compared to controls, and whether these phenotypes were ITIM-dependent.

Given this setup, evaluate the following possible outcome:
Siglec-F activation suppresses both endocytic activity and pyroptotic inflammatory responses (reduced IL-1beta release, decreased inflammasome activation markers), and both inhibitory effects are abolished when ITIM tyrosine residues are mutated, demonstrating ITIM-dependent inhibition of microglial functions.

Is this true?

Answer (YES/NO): NO